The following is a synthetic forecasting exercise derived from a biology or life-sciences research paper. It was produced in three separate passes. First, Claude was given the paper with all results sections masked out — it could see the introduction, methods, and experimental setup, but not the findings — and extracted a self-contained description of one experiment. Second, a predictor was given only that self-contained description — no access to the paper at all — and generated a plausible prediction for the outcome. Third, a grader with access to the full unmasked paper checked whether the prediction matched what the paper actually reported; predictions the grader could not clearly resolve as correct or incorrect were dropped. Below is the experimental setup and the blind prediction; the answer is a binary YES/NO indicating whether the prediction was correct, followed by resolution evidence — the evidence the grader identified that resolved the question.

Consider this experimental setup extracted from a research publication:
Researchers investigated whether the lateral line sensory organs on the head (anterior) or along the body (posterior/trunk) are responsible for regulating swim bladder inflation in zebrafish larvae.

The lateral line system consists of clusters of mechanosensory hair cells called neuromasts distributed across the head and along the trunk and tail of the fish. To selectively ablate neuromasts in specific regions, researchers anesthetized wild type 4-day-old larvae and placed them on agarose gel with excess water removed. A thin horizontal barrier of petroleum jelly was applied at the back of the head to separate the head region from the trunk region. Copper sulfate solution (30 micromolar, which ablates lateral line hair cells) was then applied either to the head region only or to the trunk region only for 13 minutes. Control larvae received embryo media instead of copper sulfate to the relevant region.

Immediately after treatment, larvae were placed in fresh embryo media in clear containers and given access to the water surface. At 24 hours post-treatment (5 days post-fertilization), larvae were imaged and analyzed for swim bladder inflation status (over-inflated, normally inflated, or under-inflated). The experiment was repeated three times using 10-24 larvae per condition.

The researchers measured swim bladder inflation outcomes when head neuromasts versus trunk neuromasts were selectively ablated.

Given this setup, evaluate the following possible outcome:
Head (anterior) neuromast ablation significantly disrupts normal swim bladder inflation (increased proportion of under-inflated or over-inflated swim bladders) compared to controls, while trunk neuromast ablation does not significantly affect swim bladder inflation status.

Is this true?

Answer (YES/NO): YES